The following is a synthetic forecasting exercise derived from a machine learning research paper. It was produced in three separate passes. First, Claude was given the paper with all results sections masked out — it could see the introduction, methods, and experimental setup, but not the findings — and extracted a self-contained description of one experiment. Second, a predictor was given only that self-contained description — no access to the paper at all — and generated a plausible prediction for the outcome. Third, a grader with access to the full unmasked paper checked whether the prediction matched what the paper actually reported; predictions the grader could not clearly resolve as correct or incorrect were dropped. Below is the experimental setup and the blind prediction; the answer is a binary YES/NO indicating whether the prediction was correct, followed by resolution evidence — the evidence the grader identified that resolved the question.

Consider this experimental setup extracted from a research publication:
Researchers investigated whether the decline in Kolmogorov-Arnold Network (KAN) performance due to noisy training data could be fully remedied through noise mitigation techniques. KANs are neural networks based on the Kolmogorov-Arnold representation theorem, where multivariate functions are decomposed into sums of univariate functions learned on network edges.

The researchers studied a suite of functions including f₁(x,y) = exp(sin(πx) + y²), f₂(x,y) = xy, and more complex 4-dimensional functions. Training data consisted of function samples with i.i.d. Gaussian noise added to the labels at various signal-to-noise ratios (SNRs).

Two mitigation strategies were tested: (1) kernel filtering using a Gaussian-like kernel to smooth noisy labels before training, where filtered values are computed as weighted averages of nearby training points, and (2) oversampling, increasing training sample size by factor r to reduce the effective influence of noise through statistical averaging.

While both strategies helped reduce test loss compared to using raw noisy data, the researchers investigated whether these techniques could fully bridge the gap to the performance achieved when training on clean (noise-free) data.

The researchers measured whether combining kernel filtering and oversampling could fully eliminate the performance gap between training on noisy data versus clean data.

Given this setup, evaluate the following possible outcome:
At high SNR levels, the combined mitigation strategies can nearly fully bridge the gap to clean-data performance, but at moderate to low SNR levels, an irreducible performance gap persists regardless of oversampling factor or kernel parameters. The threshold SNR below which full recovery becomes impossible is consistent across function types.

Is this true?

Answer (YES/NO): NO